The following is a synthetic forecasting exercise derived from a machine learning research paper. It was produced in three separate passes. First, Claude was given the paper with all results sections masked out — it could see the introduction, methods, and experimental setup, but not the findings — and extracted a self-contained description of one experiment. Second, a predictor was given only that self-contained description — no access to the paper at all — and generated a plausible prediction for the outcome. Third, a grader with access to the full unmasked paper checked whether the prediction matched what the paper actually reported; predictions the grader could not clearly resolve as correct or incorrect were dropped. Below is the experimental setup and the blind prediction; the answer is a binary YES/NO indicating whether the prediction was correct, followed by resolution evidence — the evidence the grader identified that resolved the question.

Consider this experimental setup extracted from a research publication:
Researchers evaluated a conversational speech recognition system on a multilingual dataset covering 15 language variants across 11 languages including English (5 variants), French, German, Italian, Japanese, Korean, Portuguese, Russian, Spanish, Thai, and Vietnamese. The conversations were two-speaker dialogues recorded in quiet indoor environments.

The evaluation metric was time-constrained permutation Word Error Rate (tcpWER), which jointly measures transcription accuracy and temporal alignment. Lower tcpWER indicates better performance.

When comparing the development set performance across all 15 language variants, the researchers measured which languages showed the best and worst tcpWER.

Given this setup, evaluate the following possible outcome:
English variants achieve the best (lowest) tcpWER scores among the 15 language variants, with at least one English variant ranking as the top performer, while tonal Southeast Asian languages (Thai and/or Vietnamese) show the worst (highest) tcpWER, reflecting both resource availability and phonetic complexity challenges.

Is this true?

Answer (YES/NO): NO